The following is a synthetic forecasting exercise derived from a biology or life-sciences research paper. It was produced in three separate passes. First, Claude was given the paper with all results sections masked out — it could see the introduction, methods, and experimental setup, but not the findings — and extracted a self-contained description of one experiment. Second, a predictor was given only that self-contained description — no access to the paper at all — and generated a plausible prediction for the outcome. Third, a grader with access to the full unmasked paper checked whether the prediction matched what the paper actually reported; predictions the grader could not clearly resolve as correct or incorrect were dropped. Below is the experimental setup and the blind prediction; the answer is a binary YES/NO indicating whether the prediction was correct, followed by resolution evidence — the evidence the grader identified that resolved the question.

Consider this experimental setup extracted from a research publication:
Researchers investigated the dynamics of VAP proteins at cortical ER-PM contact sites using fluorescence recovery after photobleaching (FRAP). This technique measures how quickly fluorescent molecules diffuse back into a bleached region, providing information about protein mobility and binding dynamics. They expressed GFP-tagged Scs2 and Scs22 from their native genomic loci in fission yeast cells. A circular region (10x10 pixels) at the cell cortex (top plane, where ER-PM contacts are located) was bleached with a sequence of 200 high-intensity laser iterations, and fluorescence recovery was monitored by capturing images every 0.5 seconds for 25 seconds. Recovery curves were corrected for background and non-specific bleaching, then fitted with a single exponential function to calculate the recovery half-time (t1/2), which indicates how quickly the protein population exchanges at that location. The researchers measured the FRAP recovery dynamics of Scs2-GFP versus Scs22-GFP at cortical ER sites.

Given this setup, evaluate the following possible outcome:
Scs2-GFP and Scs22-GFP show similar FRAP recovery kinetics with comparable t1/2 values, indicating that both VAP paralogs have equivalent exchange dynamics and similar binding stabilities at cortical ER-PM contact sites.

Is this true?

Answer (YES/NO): NO